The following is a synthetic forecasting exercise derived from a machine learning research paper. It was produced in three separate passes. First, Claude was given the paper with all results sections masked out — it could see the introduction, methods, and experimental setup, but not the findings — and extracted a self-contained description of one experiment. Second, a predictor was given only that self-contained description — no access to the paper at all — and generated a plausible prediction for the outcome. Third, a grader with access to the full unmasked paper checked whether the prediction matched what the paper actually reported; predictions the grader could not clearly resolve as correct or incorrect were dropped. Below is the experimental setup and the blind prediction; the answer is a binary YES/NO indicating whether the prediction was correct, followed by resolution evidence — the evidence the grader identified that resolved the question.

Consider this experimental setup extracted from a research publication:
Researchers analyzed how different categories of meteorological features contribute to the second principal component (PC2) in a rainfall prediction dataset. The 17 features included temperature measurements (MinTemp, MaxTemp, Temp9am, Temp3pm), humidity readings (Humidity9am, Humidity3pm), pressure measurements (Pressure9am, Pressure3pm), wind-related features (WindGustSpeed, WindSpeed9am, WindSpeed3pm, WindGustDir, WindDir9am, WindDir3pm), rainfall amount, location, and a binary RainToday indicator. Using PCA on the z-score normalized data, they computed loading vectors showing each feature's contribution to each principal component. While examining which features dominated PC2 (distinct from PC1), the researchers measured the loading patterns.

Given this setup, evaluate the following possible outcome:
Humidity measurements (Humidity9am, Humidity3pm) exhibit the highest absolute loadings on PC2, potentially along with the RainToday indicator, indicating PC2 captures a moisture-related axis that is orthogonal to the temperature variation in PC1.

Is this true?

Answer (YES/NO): NO